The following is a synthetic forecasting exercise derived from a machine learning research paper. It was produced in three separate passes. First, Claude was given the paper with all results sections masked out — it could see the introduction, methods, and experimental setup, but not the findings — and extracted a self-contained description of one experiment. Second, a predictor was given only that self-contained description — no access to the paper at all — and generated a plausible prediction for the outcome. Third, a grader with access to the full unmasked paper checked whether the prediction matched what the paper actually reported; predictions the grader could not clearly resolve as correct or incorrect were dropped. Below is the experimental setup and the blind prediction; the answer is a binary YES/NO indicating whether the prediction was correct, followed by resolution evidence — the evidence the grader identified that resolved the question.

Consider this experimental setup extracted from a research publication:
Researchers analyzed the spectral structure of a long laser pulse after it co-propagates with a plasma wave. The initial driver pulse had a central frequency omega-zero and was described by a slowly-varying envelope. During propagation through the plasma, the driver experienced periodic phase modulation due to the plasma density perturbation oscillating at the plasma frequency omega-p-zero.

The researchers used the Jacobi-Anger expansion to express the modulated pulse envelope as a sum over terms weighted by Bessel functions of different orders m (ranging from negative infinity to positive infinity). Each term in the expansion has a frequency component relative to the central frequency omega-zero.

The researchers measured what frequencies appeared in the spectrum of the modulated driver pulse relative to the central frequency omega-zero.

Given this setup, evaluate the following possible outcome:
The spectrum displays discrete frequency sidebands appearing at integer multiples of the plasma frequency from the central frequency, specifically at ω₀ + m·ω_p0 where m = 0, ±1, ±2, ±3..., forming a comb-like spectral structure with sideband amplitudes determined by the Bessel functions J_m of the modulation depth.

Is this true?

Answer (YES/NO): YES